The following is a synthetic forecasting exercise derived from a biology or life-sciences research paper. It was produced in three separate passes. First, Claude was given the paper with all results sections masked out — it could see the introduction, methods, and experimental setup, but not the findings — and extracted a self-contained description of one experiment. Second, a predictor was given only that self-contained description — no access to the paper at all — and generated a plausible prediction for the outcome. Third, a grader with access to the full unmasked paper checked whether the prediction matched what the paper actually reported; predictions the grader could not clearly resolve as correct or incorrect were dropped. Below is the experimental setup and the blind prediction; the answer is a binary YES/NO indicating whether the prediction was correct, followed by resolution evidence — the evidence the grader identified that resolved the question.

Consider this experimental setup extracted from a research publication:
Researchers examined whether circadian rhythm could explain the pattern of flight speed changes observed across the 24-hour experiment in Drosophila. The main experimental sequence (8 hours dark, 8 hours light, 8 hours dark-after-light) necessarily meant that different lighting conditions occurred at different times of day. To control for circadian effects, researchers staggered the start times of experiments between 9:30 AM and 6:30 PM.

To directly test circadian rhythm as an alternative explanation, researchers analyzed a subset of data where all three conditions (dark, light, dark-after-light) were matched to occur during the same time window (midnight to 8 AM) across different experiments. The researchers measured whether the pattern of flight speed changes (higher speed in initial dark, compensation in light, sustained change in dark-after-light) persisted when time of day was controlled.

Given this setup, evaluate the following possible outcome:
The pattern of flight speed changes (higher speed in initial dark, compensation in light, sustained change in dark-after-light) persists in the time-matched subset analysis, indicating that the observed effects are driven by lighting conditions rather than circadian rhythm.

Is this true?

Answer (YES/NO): YES